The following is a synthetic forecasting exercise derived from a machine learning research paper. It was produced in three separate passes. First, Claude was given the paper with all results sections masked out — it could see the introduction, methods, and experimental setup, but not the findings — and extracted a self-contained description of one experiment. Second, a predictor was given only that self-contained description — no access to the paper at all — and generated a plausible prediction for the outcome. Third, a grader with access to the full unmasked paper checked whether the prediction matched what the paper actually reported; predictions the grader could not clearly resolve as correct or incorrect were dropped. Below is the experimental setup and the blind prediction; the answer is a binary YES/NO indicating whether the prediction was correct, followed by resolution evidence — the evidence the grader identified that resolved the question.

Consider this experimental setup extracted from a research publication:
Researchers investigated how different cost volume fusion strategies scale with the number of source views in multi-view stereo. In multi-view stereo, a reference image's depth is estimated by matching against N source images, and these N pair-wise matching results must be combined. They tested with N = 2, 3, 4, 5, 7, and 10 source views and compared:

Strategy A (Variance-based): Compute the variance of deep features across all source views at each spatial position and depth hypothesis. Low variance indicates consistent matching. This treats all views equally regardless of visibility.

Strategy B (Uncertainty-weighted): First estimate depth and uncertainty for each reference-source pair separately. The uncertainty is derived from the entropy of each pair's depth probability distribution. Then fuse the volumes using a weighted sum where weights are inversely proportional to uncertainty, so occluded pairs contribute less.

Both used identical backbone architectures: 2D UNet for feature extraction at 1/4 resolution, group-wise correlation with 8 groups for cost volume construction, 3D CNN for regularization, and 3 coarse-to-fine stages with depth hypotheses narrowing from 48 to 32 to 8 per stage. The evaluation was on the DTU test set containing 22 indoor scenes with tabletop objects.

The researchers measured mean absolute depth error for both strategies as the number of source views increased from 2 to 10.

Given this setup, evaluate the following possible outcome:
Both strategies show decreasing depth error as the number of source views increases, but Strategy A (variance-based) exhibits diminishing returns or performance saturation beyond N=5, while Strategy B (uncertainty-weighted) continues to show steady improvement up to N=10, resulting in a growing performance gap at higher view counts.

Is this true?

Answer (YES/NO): NO